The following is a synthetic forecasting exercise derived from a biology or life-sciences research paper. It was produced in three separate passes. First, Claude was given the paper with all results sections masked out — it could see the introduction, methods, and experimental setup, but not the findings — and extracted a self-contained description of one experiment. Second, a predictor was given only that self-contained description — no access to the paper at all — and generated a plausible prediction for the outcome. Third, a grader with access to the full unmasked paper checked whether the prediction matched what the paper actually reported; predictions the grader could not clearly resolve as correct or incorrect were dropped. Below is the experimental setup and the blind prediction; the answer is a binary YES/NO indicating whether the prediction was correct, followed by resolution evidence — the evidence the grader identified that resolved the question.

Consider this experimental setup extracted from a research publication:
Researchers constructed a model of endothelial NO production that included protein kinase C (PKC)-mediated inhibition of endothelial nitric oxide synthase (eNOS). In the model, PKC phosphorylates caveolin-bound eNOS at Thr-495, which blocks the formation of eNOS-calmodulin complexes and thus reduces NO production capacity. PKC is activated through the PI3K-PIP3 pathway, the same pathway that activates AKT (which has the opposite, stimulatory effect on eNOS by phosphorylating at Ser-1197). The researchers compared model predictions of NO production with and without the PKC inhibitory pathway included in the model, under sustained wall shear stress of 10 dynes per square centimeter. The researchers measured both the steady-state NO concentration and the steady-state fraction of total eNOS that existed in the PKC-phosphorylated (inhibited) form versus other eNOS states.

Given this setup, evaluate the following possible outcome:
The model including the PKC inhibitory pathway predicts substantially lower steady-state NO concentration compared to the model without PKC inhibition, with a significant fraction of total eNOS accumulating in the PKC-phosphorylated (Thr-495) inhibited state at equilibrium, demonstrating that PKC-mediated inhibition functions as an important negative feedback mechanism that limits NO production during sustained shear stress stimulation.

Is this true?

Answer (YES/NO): NO